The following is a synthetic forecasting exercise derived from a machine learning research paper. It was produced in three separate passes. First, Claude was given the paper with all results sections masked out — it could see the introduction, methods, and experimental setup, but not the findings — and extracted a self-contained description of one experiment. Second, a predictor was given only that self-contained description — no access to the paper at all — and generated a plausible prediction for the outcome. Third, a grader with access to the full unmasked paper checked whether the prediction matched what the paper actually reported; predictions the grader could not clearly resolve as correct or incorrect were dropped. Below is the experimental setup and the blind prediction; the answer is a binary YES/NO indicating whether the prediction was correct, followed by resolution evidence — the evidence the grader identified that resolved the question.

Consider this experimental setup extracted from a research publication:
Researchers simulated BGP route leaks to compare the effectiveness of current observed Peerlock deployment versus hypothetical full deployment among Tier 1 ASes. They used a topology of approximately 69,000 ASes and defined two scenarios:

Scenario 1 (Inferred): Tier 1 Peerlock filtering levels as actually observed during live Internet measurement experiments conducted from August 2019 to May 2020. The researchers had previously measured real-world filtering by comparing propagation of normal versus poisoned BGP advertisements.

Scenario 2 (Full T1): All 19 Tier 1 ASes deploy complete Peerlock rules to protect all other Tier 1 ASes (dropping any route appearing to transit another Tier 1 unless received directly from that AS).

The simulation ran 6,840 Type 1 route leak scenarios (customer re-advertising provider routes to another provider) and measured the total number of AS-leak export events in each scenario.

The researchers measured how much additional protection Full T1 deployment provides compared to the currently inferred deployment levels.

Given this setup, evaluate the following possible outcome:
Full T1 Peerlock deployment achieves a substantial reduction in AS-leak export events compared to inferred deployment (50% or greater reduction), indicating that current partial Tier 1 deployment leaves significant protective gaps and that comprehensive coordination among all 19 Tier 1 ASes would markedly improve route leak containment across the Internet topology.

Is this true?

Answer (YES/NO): NO